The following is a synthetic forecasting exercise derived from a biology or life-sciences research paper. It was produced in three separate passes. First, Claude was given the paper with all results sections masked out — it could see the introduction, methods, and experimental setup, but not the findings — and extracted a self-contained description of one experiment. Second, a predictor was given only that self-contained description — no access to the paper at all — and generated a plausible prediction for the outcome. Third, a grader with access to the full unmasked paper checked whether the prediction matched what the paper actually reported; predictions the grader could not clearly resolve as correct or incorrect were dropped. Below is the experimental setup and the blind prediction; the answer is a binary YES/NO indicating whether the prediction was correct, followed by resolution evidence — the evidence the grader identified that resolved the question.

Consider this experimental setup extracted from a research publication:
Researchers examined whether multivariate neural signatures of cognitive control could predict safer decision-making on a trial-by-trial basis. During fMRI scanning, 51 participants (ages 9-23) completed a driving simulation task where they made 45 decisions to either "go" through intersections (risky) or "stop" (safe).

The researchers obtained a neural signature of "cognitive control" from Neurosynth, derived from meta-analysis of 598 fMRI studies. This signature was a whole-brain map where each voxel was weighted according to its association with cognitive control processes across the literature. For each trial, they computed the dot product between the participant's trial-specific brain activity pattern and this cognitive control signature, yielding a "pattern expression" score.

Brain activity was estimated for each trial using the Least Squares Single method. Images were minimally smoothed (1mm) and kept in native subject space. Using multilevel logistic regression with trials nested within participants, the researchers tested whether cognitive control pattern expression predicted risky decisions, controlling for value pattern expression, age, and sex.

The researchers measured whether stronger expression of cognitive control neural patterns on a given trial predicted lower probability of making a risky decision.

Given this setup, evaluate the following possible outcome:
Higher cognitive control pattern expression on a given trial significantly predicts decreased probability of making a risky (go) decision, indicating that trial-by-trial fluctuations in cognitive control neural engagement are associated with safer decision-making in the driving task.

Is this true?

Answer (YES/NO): YES